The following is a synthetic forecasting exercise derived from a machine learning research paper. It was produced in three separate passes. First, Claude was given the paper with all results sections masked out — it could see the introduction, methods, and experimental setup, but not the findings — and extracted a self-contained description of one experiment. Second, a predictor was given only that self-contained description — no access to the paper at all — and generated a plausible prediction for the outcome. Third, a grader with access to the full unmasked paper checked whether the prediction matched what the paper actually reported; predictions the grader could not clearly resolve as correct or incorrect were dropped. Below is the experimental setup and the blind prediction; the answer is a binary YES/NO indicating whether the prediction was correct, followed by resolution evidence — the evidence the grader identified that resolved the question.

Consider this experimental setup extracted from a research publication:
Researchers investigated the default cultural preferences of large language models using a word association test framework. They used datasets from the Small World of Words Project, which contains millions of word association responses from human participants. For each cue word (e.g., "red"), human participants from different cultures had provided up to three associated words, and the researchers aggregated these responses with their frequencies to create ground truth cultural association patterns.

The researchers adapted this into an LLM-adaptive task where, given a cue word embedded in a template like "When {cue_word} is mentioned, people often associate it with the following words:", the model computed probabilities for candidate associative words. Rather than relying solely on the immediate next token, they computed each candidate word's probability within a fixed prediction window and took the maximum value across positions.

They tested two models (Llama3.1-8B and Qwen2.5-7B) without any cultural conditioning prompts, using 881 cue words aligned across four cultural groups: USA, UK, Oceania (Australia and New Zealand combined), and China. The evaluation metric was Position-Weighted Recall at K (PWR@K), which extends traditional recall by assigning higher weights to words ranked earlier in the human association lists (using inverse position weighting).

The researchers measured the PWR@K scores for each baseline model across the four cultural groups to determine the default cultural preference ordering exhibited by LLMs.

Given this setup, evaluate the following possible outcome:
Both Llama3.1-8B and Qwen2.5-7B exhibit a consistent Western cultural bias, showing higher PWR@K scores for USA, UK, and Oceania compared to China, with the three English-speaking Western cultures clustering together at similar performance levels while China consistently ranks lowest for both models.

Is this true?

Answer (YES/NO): NO